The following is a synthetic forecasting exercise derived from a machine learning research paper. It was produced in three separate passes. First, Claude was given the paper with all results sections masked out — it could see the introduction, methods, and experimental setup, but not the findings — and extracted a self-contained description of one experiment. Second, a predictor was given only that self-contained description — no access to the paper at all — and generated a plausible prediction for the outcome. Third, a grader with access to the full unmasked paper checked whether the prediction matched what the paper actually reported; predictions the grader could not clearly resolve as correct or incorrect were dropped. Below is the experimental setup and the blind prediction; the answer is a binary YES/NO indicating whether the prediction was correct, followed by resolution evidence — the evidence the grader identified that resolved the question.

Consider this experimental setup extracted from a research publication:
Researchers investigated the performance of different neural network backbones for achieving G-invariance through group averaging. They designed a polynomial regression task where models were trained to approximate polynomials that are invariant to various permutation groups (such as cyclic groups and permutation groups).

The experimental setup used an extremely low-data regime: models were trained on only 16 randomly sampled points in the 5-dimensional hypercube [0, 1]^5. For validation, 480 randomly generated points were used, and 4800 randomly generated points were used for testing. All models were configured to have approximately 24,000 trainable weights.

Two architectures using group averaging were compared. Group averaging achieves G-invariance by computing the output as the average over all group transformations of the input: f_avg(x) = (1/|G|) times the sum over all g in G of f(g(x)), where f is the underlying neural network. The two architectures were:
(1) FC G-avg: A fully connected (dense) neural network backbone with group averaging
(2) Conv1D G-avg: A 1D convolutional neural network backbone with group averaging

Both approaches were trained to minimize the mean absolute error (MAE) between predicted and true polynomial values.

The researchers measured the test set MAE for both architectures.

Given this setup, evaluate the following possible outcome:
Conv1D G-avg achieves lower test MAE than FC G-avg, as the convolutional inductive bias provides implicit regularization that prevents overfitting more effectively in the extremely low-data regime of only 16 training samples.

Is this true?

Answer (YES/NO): YES